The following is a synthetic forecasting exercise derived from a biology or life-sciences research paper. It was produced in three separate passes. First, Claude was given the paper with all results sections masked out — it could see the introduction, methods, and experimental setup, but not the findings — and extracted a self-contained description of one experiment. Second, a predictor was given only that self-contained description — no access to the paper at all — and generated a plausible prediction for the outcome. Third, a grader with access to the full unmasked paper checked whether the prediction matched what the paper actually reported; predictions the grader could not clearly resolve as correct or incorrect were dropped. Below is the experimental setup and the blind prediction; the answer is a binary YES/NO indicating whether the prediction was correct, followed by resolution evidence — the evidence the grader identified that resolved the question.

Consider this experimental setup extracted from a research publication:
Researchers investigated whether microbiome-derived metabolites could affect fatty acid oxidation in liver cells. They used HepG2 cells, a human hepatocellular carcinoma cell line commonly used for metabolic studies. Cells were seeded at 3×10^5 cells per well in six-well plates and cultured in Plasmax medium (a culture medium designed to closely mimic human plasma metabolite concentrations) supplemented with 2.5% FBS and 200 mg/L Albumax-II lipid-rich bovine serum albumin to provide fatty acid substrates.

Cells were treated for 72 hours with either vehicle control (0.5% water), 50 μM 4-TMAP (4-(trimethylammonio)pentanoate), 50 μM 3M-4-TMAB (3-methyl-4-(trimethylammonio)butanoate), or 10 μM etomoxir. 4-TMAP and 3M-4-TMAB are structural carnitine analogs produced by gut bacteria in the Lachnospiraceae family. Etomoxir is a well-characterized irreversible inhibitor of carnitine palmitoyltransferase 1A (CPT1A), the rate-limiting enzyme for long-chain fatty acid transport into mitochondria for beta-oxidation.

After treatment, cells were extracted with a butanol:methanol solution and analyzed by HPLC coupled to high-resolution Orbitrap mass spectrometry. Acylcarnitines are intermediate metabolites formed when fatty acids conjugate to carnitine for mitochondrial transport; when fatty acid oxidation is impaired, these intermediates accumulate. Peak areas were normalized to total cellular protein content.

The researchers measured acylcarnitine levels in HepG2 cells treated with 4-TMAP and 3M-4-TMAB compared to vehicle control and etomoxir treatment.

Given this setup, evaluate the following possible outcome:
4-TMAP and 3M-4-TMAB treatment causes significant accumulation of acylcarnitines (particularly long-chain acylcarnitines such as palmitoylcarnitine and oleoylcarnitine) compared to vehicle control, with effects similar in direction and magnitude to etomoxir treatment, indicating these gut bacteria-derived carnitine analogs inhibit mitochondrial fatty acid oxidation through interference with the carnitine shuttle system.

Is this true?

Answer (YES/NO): NO